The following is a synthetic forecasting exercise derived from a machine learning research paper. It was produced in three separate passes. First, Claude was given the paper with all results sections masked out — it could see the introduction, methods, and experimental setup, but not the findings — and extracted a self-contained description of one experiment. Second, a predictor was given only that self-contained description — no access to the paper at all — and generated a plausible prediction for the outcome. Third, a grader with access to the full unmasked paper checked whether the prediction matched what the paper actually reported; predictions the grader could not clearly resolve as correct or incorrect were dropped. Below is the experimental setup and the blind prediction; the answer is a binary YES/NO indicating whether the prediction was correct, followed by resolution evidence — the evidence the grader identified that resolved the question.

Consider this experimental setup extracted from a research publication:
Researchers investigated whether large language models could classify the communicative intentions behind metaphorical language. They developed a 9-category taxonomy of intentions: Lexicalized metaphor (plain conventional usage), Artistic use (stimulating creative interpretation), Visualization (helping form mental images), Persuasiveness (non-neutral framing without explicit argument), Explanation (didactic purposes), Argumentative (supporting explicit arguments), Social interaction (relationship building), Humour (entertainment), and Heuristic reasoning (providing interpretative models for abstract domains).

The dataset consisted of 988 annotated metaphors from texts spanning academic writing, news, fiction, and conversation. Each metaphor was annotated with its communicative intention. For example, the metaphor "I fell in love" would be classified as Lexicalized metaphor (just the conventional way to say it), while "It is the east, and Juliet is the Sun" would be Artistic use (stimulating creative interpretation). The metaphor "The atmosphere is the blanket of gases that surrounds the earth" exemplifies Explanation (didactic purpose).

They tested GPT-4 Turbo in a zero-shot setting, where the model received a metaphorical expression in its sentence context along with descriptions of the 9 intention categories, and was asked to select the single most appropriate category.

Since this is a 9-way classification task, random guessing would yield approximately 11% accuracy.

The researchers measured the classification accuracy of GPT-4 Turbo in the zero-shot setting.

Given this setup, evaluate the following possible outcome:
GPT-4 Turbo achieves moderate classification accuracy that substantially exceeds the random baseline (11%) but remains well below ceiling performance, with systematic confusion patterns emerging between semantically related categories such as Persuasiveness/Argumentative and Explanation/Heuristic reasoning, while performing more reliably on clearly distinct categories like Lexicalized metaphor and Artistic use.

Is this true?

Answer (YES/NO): NO